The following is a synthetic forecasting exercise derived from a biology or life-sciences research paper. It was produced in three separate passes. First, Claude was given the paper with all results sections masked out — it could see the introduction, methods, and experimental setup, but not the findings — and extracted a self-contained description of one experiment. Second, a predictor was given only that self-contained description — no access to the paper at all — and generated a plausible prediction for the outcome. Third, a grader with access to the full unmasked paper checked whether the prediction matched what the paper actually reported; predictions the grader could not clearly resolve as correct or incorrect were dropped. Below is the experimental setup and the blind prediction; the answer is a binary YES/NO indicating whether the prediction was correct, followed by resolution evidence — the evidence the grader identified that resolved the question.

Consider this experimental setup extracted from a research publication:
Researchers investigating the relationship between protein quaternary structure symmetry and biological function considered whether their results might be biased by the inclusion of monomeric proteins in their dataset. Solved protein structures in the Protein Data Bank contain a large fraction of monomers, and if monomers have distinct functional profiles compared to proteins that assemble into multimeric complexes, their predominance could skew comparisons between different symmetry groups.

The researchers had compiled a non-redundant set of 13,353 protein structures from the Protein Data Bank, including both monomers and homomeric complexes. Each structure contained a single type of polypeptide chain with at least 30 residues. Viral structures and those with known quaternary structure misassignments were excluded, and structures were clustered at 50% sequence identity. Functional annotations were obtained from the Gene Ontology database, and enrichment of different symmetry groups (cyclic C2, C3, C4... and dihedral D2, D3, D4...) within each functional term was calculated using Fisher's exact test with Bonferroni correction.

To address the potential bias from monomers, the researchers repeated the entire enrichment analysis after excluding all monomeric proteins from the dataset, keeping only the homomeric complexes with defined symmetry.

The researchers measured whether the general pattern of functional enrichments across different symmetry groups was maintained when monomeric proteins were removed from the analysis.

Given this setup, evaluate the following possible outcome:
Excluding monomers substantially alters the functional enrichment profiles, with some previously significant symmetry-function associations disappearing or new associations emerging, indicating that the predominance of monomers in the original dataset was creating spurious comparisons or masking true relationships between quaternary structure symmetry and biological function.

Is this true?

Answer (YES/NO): NO